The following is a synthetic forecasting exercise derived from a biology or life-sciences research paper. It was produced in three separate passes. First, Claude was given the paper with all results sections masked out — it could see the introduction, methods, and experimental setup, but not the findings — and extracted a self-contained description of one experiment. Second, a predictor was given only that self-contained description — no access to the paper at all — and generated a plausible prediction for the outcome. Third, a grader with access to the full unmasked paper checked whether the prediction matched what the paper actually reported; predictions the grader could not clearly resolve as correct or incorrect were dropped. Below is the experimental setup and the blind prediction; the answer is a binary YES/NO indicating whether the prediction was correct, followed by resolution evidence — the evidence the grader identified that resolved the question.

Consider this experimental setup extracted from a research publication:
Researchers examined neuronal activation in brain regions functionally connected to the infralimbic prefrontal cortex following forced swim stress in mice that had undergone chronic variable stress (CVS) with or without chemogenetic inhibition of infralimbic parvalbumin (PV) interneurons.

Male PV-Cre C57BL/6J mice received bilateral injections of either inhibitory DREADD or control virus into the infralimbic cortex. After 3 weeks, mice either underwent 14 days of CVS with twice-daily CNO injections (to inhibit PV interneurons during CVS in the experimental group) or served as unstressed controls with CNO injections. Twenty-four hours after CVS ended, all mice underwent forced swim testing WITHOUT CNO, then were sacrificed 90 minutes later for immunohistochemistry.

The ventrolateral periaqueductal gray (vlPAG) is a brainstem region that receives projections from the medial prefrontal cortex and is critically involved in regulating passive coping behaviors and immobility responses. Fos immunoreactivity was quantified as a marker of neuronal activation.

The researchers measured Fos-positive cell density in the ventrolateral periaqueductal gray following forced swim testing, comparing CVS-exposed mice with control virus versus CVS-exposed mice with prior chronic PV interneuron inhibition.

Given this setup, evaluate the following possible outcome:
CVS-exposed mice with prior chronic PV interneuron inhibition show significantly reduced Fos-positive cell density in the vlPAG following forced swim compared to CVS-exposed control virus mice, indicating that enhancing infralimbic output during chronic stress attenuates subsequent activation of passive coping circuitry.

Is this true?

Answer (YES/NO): NO